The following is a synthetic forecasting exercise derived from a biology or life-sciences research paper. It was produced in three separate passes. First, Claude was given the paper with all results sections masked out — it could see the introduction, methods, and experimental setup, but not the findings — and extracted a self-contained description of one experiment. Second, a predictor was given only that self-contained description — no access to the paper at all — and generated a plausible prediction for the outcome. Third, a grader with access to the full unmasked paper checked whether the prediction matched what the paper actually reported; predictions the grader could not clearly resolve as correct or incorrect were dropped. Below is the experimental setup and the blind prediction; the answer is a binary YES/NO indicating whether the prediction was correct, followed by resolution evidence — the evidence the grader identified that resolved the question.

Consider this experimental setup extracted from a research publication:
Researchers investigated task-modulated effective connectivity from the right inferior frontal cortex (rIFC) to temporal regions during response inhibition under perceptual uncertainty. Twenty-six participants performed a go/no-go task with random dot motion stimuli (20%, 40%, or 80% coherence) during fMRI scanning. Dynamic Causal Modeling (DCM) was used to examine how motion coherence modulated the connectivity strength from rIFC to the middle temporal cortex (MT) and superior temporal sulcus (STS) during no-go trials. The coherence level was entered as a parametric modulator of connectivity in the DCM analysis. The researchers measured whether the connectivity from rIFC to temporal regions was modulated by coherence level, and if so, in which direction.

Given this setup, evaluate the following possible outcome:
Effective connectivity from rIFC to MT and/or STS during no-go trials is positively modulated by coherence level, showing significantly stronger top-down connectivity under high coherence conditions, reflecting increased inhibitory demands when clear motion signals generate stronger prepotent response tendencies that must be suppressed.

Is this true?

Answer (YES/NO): NO